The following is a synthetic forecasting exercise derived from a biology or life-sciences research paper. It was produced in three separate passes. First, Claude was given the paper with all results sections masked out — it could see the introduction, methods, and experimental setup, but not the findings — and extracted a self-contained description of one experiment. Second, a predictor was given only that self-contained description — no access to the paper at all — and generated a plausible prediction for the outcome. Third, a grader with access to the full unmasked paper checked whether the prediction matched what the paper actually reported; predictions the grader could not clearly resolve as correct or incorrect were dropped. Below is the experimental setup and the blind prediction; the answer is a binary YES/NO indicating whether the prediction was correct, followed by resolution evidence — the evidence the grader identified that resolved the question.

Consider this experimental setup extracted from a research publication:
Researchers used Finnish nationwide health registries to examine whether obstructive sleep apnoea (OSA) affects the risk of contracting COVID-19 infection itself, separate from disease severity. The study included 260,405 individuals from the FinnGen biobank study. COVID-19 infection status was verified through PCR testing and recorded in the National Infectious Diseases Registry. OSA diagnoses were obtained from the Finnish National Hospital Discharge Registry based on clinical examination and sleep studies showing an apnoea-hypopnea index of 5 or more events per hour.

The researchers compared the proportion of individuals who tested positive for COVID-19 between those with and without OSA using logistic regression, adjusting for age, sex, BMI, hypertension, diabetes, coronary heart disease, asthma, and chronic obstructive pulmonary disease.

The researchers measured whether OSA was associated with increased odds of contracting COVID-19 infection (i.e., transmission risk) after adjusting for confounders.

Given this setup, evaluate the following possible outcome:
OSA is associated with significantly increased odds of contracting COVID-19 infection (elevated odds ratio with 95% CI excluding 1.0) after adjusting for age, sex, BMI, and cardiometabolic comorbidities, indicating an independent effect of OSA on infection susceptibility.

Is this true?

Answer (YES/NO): NO